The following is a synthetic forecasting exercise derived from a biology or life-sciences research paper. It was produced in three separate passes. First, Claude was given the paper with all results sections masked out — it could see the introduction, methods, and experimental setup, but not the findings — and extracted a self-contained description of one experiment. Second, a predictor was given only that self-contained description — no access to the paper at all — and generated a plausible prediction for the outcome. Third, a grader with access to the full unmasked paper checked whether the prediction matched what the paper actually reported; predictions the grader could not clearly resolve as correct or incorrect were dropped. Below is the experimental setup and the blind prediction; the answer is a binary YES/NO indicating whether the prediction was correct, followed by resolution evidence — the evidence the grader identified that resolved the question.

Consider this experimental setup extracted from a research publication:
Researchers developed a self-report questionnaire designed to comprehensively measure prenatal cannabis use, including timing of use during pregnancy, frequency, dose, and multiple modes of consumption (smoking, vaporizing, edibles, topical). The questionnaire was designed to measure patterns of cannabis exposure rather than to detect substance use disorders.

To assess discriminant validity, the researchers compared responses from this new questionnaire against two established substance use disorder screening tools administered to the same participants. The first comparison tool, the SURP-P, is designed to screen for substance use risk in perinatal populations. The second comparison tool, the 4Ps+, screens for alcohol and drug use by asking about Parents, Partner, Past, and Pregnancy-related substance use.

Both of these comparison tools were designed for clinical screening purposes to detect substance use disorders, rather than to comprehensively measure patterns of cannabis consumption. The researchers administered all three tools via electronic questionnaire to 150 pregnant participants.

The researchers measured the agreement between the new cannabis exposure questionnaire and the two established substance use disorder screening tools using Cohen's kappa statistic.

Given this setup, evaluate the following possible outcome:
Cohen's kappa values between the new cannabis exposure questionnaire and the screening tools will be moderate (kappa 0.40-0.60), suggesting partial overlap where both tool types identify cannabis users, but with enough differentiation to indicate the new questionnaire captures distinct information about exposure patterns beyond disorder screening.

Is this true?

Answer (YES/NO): NO